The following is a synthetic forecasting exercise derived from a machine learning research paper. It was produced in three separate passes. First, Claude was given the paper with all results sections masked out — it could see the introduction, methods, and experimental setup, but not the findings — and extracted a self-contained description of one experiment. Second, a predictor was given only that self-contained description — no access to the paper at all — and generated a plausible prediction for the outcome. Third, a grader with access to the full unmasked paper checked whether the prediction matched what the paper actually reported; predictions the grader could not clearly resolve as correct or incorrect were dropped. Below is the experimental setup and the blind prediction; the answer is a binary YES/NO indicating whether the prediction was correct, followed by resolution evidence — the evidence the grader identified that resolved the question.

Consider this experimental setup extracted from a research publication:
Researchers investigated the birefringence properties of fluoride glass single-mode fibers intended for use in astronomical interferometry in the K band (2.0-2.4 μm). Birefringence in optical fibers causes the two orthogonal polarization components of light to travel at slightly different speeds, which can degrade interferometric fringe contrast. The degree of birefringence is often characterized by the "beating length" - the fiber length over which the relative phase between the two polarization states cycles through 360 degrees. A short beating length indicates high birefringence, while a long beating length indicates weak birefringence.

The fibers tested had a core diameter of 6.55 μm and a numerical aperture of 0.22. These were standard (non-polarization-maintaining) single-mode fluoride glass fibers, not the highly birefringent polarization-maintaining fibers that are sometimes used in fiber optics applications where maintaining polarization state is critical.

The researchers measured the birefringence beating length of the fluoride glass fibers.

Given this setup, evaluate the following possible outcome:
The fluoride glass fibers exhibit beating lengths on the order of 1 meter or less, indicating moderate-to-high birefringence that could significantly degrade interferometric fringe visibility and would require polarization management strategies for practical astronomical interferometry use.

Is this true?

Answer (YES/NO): NO